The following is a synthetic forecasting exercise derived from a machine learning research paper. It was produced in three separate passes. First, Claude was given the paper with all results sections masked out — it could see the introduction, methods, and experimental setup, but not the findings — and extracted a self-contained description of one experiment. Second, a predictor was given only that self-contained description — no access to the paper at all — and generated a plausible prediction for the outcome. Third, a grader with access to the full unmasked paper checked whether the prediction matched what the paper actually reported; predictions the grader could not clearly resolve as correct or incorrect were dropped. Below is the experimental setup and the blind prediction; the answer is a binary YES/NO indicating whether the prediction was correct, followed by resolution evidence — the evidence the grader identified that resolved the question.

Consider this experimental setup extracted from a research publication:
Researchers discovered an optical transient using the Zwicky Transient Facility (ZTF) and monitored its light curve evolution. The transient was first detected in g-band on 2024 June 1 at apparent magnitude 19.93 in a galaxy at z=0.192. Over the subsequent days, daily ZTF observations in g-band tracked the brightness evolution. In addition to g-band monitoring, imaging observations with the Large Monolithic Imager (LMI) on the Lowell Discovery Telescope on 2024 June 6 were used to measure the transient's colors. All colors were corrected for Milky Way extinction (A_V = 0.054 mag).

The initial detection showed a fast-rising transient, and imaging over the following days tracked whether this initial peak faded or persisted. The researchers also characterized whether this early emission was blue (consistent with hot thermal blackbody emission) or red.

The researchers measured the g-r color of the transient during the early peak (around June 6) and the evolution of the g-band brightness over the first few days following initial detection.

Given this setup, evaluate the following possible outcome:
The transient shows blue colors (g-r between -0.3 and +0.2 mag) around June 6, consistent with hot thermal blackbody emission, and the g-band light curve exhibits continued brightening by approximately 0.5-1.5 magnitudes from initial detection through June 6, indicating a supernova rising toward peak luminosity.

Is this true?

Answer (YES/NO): NO